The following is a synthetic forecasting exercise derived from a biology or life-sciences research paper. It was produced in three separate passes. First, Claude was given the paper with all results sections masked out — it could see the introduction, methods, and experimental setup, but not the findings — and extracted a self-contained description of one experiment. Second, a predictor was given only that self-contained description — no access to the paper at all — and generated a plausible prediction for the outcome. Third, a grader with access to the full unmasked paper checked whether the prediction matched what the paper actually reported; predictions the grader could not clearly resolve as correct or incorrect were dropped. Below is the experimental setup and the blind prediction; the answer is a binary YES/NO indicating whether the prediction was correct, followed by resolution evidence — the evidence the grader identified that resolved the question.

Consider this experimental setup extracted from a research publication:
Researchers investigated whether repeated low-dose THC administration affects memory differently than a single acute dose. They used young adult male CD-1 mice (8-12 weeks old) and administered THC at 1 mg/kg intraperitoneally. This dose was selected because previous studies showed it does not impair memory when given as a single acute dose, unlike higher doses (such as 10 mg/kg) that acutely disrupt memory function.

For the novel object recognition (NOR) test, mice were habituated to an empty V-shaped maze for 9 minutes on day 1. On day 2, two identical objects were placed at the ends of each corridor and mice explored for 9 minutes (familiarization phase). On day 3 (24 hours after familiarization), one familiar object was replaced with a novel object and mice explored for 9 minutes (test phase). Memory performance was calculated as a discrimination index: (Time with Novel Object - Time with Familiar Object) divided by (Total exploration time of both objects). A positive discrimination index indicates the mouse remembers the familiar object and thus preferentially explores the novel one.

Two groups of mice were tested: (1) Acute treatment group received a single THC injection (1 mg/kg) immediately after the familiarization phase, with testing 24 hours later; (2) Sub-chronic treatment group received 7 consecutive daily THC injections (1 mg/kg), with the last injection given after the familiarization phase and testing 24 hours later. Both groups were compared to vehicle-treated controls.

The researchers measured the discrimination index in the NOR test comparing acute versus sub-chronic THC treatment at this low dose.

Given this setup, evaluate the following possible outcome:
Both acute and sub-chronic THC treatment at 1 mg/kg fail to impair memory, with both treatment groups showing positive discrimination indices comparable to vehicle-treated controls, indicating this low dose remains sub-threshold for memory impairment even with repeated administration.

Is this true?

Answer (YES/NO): NO